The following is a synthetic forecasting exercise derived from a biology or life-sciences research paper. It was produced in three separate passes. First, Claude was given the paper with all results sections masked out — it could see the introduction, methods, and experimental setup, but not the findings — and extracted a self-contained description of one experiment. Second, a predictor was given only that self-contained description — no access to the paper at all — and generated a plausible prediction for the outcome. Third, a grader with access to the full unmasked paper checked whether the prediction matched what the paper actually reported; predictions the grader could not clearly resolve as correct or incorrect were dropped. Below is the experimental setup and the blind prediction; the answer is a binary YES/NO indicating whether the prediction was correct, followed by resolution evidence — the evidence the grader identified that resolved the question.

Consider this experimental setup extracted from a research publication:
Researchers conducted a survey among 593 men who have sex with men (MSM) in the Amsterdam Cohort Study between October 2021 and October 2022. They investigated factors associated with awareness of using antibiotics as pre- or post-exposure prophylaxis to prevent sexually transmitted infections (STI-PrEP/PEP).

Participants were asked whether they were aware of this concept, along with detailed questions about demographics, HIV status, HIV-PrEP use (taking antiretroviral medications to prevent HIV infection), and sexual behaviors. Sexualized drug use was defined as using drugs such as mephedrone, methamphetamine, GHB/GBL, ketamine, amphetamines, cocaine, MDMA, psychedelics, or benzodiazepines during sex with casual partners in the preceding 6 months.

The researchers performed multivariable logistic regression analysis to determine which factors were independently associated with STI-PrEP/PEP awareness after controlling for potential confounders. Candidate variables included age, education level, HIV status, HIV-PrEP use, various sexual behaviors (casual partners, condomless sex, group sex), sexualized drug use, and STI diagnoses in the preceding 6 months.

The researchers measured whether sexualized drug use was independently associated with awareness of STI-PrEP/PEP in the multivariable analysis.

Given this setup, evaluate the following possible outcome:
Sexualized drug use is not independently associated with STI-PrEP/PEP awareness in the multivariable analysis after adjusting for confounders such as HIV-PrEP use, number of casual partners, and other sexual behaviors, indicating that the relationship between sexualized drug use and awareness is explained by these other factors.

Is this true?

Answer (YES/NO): NO